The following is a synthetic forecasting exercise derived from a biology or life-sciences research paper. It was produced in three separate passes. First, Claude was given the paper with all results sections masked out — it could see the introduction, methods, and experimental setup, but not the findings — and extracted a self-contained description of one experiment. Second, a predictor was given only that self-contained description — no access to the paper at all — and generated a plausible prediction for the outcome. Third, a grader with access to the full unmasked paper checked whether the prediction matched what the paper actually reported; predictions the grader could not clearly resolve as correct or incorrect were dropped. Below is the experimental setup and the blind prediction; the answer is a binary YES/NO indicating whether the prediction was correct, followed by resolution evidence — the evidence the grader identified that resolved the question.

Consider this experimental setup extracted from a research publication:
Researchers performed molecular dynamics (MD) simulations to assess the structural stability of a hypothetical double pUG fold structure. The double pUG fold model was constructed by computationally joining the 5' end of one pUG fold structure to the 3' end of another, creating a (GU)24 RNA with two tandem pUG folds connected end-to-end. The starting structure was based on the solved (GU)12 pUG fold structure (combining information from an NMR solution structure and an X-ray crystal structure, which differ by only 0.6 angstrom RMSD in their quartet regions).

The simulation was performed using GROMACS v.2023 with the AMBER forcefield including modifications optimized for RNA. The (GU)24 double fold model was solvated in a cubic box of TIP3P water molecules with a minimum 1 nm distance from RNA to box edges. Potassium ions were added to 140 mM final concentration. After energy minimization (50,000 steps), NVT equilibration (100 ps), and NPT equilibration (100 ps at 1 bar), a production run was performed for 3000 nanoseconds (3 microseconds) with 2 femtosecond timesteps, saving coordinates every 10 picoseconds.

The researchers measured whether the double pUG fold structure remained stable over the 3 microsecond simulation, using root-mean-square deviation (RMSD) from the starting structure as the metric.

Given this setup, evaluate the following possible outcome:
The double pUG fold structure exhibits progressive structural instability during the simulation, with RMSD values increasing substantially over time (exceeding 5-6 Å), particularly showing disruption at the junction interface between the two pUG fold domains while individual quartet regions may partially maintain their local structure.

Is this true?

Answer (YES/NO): NO